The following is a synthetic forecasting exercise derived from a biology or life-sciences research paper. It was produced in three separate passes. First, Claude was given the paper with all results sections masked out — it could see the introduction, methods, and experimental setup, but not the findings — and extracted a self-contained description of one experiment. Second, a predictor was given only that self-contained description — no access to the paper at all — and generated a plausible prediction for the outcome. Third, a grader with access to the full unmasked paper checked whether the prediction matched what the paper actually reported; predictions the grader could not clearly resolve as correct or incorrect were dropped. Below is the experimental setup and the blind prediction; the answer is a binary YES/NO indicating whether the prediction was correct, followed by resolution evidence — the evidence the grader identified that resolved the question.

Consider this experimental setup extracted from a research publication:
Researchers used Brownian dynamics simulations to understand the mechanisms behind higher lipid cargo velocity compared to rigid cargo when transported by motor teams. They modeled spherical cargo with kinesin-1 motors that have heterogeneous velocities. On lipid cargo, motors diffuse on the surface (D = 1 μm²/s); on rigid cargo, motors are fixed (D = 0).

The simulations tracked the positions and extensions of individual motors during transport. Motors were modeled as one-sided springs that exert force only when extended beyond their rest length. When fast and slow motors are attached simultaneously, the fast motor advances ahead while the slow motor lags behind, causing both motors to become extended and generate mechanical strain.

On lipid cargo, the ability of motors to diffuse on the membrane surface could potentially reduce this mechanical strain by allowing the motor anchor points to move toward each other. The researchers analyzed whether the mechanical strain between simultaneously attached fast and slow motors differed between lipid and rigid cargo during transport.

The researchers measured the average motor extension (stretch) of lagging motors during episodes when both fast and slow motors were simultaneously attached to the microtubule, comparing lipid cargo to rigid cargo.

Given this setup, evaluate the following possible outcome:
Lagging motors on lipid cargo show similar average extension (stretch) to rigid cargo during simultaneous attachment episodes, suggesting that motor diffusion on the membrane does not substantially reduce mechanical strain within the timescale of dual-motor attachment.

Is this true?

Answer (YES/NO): NO